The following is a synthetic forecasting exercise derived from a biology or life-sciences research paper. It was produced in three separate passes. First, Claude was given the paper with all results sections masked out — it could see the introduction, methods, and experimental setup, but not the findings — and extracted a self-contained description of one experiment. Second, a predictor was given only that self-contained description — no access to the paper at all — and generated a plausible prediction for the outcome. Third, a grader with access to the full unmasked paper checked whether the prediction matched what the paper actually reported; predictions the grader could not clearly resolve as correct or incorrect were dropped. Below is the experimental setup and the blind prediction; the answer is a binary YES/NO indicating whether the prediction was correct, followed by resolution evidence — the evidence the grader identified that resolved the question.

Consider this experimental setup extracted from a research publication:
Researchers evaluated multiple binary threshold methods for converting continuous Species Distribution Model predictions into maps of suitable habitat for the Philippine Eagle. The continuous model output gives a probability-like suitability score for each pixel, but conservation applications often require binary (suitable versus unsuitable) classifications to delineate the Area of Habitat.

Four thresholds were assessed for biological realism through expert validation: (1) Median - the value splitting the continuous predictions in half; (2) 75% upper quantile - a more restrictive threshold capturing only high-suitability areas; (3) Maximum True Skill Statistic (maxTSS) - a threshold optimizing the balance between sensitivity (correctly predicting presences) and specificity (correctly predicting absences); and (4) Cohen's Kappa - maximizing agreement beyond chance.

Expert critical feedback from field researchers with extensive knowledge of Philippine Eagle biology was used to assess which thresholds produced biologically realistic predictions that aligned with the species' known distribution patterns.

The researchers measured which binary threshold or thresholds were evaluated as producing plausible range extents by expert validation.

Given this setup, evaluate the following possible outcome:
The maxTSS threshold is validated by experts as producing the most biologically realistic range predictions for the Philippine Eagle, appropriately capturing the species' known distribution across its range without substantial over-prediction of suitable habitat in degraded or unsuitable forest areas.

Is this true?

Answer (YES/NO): NO